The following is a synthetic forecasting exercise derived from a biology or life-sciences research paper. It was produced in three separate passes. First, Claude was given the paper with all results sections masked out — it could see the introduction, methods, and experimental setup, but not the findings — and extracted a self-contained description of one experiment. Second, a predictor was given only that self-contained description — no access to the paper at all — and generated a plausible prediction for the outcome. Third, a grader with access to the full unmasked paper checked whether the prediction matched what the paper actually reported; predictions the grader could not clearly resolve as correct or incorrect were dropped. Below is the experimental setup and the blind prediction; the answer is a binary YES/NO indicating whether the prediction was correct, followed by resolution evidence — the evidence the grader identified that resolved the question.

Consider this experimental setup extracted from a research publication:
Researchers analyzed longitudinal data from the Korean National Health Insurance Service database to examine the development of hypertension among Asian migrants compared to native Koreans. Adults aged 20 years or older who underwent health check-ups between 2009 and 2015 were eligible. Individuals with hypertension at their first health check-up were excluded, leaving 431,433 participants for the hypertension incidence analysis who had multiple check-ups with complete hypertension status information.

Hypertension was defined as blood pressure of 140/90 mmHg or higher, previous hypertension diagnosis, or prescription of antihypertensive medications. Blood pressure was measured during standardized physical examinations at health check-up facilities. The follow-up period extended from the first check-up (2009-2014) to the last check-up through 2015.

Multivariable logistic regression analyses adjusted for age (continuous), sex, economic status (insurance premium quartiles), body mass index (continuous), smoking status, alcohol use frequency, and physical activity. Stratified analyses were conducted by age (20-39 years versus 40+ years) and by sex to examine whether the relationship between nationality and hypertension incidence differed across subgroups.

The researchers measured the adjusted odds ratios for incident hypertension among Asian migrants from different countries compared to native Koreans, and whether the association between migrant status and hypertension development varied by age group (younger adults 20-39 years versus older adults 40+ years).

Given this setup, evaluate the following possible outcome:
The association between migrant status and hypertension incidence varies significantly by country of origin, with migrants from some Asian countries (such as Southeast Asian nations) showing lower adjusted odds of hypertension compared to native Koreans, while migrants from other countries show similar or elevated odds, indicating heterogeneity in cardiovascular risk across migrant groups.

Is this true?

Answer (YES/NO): NO